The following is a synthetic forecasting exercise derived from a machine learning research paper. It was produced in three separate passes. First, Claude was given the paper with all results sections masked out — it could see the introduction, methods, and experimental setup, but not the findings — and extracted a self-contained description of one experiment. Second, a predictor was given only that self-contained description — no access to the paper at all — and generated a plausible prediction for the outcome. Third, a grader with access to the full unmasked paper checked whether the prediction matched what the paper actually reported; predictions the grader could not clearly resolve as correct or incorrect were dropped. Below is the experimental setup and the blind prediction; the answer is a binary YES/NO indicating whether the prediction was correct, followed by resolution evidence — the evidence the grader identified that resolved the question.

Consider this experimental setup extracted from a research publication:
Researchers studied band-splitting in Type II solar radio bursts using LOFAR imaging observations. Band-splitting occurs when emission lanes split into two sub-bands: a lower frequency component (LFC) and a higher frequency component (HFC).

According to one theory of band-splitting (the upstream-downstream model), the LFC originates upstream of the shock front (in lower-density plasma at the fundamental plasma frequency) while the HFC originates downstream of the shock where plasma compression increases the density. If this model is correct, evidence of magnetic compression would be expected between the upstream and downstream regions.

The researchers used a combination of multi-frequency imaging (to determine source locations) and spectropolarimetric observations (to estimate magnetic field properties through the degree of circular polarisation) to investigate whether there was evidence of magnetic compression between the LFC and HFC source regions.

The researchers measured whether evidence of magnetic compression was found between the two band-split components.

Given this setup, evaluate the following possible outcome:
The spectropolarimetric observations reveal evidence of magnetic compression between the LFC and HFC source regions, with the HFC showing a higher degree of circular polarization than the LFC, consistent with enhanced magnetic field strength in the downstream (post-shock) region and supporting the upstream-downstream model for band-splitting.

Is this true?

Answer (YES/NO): NO